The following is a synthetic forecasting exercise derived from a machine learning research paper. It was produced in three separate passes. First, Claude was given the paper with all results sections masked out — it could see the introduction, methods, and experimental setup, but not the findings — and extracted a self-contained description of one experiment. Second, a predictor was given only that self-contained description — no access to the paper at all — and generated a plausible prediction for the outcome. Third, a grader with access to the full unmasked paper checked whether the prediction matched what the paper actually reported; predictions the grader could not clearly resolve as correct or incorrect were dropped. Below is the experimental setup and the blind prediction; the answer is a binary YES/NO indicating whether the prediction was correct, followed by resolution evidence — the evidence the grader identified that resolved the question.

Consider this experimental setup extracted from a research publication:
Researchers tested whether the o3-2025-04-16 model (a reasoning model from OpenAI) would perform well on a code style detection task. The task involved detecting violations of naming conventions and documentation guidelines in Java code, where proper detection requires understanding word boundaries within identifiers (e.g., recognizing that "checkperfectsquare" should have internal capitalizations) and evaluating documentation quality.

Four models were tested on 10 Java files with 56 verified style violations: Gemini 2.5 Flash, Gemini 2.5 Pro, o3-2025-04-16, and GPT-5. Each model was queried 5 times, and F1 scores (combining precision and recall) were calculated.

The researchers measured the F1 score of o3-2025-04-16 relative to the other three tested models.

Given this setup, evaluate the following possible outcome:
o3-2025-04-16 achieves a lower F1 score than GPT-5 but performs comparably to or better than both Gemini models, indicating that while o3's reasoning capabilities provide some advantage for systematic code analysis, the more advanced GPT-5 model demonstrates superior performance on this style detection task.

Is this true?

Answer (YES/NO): NO